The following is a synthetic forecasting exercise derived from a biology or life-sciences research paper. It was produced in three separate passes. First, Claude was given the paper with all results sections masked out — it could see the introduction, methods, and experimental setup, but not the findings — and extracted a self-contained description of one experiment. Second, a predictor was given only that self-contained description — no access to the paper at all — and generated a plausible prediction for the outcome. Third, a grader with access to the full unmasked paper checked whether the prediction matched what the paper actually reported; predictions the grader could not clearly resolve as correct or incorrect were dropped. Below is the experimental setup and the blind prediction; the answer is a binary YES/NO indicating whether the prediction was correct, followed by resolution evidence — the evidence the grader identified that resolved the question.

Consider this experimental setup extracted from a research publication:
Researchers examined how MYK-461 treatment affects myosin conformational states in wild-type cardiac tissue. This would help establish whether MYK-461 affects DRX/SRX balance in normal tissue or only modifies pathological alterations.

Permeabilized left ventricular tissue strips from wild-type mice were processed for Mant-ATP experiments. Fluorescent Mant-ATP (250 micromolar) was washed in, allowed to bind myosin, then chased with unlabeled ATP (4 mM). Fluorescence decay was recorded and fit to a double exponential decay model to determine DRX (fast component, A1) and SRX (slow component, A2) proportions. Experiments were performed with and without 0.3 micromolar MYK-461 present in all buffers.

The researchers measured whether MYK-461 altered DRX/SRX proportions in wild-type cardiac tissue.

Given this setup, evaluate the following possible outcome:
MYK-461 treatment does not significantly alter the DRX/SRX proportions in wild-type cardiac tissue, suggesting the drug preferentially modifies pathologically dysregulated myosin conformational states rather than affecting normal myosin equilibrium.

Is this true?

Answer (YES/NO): NO